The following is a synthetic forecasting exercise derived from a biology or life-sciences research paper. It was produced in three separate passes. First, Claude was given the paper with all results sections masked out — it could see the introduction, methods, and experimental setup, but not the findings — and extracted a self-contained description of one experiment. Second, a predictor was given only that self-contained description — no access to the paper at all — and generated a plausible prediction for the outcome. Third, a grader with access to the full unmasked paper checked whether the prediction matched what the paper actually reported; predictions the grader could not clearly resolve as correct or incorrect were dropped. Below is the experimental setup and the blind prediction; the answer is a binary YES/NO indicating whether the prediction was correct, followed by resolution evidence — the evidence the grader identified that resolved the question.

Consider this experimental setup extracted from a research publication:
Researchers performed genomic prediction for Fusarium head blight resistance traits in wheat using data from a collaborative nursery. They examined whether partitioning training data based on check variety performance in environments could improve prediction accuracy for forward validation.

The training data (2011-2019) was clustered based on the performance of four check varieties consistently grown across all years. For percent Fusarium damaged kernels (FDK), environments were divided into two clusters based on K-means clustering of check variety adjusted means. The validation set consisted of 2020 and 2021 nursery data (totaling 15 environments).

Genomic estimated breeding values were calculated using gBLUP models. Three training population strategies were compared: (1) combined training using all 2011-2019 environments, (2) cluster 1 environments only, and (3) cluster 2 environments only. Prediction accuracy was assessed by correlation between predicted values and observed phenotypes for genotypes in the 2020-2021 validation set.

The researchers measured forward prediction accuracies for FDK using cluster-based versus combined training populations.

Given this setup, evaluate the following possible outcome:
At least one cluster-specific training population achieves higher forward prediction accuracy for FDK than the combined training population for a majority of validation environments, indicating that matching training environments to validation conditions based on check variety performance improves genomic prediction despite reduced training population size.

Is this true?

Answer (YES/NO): YES